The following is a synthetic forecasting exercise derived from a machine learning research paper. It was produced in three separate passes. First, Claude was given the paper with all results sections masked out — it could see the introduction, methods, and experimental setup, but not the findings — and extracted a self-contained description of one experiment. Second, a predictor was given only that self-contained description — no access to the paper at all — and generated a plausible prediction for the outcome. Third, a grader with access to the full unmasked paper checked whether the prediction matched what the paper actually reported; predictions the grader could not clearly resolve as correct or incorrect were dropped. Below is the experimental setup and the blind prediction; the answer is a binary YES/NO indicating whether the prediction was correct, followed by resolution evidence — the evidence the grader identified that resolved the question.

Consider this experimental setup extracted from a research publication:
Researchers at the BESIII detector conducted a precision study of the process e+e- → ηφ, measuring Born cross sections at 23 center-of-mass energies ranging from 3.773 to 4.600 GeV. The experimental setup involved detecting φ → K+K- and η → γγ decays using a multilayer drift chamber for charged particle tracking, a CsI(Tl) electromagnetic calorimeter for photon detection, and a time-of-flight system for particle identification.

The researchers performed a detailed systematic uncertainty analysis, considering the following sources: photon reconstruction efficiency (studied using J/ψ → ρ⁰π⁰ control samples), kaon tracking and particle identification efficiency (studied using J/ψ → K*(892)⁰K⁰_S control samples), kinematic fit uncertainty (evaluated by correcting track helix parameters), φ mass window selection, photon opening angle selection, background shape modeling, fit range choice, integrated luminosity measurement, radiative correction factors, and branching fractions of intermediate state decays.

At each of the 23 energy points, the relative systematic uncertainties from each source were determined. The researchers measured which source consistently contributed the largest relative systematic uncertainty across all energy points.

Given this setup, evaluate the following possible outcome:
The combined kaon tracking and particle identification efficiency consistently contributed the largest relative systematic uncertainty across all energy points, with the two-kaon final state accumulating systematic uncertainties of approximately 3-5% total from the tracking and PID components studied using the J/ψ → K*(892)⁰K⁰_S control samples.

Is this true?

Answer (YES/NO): NO